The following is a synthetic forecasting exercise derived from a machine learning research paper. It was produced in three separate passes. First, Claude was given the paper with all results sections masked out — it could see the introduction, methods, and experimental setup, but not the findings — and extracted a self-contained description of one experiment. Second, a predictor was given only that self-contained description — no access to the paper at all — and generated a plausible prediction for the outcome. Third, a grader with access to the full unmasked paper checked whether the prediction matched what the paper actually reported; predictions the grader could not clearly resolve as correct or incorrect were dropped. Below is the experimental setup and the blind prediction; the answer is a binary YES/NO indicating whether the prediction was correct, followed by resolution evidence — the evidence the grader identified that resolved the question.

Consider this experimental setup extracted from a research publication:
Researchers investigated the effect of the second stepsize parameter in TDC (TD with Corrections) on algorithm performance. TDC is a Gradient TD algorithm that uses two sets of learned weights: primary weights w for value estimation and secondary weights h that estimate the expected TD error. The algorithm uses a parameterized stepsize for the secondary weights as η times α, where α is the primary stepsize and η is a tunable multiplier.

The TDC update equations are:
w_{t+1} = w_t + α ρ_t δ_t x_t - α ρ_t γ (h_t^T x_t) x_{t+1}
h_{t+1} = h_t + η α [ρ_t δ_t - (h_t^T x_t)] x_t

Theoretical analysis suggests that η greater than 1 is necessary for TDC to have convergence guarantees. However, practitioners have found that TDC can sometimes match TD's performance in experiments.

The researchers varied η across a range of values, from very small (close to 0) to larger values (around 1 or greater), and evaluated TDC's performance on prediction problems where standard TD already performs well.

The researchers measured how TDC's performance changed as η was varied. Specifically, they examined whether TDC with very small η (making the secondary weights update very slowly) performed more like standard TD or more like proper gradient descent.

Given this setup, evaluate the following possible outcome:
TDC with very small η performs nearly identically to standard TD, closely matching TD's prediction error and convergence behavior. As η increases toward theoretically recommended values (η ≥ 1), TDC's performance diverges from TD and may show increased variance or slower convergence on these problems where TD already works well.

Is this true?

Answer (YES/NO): YES